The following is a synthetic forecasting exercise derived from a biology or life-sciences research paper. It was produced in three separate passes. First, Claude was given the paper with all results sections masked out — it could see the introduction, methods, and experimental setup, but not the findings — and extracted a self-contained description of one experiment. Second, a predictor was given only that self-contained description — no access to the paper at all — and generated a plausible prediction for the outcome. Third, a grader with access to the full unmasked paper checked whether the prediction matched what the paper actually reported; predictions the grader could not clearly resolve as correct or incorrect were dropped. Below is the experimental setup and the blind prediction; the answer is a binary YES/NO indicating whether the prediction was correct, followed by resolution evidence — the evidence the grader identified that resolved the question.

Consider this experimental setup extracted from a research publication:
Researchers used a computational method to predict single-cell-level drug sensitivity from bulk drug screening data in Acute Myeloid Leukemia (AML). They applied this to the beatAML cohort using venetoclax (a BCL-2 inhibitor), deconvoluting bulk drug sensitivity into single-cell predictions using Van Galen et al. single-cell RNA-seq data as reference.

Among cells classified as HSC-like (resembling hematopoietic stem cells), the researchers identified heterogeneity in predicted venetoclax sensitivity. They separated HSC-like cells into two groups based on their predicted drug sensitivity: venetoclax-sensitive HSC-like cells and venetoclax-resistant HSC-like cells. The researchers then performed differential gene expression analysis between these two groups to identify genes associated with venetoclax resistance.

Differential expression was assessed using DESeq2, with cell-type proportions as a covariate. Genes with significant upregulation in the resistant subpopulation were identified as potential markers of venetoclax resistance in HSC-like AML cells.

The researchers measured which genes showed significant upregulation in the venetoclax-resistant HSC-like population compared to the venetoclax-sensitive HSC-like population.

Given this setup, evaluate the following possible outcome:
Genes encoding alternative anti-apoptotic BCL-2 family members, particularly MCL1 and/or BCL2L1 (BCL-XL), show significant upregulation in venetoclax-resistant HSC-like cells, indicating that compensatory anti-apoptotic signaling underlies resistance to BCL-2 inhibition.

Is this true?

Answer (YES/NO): NO